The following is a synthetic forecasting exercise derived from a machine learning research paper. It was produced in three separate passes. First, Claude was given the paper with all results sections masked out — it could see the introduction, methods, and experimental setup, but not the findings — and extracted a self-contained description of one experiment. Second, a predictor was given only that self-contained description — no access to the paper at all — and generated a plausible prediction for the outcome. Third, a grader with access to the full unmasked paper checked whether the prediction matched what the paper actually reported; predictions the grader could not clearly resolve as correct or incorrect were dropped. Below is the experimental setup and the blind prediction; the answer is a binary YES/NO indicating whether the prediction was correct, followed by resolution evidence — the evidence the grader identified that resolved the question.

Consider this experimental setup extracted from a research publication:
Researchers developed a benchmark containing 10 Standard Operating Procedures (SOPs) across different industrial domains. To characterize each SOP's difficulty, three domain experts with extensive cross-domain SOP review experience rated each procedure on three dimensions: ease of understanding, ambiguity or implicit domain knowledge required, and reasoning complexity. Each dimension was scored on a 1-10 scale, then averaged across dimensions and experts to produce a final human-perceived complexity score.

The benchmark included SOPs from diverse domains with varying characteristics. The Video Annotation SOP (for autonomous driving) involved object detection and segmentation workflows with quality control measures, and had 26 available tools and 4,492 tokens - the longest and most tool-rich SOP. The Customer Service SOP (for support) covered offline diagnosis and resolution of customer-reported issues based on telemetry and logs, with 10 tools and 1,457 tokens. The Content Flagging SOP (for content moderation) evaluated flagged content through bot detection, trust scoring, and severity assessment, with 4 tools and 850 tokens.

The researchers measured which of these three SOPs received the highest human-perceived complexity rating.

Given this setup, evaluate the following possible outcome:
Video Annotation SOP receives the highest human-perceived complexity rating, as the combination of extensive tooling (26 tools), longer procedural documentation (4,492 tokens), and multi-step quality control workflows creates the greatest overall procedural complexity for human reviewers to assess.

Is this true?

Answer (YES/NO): YES